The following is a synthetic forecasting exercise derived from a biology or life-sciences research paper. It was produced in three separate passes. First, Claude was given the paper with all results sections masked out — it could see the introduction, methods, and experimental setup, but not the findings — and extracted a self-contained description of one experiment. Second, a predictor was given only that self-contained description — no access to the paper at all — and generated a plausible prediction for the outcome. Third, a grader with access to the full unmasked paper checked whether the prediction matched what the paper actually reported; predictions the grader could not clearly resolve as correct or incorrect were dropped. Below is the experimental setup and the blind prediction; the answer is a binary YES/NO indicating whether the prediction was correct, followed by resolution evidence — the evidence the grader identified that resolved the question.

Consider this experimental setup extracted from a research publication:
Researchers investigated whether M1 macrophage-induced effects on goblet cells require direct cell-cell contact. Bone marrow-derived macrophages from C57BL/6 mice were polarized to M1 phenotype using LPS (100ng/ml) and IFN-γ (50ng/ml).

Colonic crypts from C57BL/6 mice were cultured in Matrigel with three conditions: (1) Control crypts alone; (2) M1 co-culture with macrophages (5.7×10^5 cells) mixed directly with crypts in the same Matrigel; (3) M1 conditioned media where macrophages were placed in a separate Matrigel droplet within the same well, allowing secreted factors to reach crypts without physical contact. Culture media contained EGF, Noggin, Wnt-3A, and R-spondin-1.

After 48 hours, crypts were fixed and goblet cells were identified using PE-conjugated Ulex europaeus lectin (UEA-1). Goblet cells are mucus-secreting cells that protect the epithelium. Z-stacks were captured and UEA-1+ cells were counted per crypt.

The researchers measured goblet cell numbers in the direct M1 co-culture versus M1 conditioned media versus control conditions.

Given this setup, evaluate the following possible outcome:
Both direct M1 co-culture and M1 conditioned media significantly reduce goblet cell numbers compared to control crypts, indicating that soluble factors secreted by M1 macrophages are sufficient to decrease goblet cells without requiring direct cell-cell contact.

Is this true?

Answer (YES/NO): NO